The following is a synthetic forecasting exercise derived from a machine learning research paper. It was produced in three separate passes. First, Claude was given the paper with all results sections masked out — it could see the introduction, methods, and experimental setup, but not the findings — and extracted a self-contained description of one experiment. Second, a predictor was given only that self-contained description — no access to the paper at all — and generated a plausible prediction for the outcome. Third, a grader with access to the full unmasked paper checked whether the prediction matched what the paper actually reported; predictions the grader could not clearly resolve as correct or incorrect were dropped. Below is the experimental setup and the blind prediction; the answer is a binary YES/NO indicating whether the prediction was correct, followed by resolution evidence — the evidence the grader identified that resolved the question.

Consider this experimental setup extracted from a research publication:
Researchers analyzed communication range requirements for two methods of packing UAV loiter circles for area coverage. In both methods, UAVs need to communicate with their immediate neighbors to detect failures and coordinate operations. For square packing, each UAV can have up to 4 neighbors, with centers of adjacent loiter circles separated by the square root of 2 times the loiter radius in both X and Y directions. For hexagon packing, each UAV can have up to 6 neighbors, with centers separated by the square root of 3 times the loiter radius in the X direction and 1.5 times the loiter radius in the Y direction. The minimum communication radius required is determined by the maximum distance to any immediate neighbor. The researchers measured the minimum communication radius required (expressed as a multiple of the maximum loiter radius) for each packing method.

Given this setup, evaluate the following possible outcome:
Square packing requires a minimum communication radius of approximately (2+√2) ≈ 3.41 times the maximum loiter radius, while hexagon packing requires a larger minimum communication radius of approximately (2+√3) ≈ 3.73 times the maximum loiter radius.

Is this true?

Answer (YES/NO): NO